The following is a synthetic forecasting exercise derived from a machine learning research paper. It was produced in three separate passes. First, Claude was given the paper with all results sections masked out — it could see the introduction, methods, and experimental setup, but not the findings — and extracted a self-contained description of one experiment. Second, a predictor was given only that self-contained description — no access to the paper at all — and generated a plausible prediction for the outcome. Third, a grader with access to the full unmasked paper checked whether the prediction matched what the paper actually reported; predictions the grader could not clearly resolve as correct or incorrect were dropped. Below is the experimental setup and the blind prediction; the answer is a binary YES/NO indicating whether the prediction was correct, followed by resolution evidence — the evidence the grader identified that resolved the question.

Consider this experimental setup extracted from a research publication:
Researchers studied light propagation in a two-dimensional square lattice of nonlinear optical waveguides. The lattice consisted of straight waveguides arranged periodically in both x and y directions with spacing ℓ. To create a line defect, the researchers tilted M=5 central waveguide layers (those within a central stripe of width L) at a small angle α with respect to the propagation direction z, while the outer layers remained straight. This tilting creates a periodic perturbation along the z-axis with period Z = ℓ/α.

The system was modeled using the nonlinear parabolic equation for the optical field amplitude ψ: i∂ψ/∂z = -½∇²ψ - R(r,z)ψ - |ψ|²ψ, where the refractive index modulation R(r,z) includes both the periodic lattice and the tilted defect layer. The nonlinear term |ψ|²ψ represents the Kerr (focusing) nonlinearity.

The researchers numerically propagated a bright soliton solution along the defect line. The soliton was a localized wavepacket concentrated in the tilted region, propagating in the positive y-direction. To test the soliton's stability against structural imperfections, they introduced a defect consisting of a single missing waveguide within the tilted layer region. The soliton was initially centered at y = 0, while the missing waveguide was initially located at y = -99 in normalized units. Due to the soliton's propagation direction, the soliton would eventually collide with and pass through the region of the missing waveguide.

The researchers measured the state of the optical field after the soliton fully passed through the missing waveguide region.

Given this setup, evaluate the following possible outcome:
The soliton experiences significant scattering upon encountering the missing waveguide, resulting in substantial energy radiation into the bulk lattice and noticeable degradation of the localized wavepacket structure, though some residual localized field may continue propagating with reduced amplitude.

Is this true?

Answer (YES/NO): NO